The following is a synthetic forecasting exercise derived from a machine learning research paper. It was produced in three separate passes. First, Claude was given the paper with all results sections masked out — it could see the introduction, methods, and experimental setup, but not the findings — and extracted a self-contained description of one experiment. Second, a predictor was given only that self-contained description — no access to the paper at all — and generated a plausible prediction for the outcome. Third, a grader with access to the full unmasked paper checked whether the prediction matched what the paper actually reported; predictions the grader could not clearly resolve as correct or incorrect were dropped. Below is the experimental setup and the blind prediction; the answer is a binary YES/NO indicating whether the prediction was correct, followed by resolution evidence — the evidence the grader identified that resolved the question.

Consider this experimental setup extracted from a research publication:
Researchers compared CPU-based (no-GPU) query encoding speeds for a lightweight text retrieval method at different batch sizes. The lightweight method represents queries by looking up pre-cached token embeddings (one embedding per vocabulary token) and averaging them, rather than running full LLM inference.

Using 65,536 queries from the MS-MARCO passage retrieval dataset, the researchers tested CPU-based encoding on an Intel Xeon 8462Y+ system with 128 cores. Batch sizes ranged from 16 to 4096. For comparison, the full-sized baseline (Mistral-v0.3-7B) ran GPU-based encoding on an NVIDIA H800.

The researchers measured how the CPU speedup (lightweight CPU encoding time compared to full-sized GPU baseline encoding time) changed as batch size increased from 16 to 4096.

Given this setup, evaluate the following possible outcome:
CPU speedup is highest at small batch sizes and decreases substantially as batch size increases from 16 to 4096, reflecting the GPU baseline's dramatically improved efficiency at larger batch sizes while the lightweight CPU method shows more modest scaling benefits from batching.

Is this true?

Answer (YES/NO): NO